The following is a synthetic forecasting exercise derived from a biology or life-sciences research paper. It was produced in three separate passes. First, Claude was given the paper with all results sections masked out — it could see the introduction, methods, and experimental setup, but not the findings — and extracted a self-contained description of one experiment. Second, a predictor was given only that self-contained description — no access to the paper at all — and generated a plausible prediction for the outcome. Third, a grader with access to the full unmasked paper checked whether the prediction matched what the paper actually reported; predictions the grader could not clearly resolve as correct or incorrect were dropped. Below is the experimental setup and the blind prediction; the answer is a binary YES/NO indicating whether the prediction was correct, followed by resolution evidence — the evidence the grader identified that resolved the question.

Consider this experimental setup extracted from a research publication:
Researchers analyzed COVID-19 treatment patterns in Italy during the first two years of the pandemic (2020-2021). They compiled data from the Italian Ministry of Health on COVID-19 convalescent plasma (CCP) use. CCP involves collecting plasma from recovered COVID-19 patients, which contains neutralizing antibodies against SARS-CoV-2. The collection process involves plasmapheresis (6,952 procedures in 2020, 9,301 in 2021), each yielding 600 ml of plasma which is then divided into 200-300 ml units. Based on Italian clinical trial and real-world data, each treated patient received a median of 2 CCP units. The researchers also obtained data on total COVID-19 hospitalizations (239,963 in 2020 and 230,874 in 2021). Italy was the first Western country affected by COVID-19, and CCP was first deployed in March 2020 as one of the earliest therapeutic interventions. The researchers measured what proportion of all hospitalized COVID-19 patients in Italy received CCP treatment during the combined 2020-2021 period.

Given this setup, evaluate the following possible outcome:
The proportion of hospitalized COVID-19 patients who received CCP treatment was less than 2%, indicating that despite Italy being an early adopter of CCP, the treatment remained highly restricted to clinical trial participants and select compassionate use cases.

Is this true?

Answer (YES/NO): NO